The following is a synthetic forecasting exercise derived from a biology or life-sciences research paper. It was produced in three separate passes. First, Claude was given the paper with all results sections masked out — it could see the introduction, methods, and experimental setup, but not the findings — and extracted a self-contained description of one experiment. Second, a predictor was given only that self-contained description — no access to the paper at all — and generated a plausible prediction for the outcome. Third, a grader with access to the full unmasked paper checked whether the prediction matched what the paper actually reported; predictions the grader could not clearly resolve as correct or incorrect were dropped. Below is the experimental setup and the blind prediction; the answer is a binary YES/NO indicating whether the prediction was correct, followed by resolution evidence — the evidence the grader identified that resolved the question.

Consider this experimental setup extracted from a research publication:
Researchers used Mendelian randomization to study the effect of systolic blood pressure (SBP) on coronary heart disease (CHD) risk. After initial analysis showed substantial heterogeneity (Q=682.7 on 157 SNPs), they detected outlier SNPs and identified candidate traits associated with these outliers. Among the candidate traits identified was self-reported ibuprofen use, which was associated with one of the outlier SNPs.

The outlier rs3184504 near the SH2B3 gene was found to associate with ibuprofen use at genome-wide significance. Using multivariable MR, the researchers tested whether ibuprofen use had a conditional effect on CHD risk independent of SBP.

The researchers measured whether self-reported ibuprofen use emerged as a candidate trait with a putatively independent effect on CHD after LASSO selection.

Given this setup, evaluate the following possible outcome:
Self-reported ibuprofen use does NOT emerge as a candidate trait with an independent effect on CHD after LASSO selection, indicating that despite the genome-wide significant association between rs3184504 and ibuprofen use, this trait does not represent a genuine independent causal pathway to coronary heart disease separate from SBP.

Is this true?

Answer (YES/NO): NO